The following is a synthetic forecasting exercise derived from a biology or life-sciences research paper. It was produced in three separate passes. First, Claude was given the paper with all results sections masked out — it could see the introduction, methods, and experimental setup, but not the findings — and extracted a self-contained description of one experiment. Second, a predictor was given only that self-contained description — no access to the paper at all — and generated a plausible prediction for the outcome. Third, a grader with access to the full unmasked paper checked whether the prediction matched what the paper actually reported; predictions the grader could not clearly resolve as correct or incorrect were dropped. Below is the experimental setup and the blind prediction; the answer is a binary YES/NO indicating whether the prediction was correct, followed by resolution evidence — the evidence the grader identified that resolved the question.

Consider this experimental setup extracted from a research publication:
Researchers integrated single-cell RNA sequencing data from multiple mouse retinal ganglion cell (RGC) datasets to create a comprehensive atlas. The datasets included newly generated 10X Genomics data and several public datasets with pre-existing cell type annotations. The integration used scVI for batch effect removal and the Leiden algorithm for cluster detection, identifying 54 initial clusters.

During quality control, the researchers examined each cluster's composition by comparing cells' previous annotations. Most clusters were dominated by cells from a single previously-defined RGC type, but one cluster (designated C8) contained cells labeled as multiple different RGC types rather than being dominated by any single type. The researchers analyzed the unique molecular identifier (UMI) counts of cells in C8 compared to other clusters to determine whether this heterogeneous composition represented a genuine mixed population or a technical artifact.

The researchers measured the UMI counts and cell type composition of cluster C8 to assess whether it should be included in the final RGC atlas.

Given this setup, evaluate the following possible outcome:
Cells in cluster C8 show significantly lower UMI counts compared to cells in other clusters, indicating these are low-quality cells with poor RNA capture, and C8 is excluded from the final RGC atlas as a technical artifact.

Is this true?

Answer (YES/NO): NO